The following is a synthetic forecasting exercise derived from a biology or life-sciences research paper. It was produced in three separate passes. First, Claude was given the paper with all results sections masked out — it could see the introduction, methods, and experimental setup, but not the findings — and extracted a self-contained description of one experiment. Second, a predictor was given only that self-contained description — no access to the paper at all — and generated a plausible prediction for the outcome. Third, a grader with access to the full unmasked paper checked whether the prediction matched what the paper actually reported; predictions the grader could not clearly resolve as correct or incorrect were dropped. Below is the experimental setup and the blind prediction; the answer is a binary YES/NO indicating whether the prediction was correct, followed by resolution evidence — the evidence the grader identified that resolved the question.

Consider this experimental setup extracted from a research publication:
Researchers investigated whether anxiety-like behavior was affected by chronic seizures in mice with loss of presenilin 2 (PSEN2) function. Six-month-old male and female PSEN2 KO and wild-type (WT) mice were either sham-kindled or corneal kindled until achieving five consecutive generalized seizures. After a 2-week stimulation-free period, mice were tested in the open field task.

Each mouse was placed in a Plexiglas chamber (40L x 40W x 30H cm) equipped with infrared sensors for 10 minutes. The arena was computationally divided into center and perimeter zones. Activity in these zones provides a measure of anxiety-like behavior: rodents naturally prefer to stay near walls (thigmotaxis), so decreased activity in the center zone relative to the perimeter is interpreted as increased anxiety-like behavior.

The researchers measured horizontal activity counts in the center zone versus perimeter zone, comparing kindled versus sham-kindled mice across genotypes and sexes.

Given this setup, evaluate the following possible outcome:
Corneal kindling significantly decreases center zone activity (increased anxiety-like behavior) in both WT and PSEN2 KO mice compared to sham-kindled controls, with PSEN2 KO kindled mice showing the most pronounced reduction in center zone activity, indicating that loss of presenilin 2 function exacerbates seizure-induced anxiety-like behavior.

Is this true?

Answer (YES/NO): NO